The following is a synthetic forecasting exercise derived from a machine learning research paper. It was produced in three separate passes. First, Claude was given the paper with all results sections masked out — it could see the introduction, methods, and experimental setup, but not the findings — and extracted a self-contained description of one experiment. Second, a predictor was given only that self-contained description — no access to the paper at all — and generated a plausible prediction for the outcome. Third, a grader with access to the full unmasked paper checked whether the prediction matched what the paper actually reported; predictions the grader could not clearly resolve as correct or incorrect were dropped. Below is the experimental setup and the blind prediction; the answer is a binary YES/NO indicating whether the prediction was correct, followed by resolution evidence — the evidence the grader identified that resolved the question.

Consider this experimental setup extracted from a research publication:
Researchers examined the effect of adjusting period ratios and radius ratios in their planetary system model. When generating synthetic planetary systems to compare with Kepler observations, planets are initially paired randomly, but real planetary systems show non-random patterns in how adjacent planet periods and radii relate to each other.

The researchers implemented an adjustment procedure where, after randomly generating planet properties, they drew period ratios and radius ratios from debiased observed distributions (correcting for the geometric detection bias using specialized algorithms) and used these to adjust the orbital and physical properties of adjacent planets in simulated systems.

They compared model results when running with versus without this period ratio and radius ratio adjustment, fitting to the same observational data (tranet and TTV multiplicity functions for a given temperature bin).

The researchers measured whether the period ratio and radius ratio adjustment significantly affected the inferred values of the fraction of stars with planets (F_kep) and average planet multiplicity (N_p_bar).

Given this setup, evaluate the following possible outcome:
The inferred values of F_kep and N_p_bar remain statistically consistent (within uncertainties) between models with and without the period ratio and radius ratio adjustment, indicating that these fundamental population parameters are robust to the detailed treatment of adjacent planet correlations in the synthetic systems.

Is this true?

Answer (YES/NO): NO